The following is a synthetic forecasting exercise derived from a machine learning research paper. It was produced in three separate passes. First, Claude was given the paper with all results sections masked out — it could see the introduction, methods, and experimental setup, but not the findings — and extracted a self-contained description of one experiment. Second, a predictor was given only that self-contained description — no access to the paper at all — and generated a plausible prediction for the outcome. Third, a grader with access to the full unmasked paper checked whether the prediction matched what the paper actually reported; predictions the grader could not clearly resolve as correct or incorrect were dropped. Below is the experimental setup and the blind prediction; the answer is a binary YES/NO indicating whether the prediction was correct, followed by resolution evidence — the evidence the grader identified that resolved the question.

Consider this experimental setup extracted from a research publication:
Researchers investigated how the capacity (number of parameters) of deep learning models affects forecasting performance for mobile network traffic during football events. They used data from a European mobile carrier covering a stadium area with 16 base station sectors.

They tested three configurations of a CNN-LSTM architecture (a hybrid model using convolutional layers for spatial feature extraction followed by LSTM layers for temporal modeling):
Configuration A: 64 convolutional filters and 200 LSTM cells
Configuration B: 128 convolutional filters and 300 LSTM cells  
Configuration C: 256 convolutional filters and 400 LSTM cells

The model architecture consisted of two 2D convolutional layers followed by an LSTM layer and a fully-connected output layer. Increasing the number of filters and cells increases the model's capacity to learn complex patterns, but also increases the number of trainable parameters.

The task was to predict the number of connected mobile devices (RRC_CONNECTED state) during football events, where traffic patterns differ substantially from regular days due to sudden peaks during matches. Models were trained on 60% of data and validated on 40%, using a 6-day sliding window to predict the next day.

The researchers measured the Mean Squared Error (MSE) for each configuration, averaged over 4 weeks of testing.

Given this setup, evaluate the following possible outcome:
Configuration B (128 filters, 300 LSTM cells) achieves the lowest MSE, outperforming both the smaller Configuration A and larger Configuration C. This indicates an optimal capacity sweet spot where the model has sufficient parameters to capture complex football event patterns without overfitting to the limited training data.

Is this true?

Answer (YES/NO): NO